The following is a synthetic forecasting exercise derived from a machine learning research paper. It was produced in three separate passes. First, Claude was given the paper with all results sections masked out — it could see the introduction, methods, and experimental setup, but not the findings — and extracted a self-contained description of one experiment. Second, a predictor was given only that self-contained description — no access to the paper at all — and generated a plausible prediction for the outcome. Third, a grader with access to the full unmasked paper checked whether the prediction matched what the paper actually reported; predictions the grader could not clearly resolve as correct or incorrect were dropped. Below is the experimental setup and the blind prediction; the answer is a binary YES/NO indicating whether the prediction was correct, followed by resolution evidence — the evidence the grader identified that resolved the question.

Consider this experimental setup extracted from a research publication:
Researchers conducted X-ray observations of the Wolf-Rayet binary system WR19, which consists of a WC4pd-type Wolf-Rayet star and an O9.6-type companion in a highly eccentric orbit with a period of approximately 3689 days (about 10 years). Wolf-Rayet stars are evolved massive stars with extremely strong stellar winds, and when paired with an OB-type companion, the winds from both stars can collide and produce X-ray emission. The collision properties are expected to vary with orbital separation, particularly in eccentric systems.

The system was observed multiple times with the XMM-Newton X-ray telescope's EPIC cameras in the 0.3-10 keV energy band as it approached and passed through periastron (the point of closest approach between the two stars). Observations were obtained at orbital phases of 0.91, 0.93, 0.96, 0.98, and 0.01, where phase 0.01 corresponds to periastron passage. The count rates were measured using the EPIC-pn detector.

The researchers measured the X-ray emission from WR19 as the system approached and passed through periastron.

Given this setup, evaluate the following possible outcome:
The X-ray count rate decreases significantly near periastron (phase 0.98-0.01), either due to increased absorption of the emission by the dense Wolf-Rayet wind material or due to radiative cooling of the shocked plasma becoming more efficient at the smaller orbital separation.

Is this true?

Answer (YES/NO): NO